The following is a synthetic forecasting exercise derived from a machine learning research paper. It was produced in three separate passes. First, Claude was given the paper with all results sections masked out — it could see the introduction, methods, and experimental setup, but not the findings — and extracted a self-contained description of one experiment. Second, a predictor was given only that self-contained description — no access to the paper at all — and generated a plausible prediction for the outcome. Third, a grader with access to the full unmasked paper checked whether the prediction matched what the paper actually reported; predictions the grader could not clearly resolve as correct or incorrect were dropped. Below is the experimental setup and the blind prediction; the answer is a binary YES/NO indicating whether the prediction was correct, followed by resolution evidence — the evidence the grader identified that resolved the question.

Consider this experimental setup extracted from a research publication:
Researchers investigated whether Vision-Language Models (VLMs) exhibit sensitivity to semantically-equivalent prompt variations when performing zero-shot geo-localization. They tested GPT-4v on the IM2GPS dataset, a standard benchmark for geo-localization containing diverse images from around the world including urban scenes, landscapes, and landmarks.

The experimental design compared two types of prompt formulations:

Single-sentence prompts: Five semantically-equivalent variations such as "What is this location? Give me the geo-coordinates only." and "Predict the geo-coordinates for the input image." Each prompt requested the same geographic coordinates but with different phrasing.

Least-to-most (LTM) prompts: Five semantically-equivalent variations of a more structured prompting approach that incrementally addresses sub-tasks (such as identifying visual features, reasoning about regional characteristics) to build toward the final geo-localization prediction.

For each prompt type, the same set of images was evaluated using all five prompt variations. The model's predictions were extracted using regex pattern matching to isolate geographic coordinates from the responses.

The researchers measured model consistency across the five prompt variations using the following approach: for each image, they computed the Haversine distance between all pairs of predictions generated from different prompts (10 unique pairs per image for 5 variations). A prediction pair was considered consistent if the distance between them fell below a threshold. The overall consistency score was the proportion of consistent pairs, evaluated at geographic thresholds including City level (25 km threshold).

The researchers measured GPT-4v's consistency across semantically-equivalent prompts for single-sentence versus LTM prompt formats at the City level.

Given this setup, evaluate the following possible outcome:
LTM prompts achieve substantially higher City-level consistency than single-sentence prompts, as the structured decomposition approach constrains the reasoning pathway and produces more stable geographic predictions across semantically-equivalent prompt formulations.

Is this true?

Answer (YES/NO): YES